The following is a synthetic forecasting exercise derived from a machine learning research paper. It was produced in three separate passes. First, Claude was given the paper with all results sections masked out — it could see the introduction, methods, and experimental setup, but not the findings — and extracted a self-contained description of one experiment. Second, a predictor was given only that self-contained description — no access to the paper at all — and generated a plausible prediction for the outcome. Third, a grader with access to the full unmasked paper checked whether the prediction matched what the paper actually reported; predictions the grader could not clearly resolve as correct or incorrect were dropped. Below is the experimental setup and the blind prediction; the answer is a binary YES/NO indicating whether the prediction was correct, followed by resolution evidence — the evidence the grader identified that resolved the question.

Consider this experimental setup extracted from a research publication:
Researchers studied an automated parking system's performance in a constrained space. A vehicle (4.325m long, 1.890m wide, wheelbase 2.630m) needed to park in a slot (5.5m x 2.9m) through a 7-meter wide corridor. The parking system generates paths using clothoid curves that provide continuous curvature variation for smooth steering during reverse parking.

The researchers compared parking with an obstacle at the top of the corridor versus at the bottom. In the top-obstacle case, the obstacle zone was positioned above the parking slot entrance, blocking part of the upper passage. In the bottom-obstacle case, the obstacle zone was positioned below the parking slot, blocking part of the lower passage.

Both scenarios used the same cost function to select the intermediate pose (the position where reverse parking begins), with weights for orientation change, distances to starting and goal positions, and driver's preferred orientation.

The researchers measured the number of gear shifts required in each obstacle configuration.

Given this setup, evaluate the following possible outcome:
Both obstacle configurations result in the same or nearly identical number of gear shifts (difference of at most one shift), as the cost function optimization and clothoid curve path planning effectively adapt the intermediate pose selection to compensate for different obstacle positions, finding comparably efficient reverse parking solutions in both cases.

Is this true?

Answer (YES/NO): NO